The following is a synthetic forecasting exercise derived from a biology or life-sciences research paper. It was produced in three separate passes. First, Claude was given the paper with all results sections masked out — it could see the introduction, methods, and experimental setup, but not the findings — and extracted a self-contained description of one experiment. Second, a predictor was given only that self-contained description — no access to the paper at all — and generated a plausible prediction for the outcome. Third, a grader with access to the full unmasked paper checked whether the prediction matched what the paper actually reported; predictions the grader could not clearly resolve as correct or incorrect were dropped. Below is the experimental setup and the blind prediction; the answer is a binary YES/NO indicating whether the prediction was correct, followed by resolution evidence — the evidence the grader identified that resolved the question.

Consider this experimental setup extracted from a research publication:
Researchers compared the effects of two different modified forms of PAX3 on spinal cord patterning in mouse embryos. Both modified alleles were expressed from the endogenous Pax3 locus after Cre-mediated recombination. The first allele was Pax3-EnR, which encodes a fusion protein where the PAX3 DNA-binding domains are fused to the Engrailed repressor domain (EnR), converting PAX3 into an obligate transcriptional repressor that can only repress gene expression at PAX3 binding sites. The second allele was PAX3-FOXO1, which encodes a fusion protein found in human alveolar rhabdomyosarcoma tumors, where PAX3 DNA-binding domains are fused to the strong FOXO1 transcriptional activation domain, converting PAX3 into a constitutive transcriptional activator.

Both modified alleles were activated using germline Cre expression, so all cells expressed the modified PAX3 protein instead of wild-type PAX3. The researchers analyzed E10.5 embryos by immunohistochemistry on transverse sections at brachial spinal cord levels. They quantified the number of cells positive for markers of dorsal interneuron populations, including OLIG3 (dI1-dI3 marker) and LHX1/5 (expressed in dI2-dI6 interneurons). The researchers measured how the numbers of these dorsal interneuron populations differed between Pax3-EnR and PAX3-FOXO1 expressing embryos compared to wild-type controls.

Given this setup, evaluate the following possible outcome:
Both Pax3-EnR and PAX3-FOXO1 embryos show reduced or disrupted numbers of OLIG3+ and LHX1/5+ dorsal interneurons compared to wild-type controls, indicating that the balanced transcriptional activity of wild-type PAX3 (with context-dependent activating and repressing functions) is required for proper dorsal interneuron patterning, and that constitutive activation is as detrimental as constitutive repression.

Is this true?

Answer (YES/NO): YES